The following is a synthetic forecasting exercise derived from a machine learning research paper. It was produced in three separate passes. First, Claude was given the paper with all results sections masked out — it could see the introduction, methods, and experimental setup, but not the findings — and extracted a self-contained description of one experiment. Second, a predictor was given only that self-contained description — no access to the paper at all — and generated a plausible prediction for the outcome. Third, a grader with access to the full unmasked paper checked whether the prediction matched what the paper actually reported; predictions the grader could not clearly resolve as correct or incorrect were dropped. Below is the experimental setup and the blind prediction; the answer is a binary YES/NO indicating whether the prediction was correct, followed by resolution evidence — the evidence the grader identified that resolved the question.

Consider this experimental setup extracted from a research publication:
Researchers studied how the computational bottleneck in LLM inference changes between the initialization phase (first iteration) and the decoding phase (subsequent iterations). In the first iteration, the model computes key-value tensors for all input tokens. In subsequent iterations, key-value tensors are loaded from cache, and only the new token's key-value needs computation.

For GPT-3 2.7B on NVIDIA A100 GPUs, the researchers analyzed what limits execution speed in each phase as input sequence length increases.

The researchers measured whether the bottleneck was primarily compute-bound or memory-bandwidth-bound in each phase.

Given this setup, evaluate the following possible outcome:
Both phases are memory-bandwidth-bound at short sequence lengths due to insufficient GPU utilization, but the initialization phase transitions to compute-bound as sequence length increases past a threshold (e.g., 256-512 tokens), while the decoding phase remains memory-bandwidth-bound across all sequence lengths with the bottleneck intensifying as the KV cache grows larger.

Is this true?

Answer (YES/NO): NO